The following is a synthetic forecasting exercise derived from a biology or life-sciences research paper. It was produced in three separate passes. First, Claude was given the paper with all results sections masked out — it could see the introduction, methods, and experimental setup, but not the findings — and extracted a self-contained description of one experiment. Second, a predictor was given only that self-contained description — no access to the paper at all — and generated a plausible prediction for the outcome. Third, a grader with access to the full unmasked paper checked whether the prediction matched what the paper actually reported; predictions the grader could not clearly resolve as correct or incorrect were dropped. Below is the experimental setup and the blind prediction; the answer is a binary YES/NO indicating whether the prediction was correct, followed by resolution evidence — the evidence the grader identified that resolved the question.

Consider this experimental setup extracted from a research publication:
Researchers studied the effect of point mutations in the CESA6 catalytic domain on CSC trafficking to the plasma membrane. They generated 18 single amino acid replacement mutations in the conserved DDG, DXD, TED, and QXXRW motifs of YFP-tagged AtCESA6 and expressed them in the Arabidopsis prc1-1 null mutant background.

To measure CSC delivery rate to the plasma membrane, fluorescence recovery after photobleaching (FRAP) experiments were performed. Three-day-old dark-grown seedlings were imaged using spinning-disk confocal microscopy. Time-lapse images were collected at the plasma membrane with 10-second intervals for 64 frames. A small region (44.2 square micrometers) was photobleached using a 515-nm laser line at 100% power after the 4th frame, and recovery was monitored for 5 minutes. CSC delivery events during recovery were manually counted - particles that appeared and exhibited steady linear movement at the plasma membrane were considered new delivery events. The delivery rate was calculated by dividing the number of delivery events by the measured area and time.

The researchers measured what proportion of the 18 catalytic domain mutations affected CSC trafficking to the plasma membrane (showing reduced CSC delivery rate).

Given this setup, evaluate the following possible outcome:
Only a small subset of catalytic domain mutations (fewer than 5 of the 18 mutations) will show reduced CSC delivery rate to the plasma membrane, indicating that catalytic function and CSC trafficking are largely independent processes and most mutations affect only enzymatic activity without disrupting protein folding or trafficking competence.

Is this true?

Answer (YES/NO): NO